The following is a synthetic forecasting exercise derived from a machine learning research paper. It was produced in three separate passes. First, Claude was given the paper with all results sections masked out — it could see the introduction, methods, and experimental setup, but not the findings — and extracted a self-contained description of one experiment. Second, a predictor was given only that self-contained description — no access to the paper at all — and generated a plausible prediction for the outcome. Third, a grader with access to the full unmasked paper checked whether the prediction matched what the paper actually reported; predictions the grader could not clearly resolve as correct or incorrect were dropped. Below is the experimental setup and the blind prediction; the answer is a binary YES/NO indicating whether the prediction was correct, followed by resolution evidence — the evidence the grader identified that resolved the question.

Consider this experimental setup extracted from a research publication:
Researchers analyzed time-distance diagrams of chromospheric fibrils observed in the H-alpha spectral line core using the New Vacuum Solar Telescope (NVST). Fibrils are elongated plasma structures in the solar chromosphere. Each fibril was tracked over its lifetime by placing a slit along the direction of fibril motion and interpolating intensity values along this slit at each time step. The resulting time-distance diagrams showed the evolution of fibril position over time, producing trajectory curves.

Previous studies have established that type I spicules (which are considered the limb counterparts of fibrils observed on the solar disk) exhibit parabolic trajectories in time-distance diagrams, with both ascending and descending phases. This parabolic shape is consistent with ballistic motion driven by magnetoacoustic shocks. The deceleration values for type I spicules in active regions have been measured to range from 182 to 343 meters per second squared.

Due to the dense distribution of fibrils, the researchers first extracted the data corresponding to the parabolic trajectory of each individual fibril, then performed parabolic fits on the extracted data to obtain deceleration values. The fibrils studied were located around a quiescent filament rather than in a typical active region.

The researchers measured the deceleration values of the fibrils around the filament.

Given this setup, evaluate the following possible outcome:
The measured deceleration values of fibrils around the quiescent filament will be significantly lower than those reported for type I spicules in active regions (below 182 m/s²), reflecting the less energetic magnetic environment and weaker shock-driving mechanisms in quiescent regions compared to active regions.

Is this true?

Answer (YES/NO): NO